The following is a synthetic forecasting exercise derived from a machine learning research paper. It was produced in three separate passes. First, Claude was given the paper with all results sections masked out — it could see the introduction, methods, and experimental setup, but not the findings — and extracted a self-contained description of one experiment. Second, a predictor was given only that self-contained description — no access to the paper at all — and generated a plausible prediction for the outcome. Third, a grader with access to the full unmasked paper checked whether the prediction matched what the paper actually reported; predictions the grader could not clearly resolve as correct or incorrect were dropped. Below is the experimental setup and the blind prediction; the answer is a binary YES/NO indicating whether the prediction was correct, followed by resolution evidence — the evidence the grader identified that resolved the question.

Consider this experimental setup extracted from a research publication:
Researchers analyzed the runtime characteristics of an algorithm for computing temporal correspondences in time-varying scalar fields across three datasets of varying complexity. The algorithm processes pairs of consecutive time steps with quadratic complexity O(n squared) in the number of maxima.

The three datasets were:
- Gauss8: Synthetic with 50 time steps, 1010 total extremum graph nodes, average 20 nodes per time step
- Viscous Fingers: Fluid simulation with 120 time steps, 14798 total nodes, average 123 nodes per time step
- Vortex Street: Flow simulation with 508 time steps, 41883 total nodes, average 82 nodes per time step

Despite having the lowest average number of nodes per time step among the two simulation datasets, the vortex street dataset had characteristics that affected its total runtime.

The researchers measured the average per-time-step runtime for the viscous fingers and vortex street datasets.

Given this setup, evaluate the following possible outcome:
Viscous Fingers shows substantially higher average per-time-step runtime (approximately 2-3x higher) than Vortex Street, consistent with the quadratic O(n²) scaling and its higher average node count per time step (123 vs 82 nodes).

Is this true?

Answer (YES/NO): NO